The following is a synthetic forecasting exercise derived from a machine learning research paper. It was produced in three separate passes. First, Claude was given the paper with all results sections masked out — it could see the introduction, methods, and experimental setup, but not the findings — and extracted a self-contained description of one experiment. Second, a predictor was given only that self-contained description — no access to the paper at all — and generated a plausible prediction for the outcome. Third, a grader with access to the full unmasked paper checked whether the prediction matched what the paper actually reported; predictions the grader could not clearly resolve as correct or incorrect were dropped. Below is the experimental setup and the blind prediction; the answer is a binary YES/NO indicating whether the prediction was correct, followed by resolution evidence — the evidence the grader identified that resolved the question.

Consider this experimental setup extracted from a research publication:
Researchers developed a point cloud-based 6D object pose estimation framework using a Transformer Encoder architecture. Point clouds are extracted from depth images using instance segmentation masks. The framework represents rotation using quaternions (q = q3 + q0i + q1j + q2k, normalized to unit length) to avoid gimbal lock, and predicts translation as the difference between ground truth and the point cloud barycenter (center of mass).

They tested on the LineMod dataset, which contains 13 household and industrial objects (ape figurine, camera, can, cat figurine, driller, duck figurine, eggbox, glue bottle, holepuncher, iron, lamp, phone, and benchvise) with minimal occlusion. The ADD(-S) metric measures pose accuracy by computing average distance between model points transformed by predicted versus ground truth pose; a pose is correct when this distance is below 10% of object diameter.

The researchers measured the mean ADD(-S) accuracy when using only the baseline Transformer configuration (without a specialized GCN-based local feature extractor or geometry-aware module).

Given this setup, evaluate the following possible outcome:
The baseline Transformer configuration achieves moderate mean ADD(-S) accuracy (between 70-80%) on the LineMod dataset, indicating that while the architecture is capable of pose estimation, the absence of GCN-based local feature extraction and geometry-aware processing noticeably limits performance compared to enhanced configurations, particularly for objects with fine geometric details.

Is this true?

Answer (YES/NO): NO